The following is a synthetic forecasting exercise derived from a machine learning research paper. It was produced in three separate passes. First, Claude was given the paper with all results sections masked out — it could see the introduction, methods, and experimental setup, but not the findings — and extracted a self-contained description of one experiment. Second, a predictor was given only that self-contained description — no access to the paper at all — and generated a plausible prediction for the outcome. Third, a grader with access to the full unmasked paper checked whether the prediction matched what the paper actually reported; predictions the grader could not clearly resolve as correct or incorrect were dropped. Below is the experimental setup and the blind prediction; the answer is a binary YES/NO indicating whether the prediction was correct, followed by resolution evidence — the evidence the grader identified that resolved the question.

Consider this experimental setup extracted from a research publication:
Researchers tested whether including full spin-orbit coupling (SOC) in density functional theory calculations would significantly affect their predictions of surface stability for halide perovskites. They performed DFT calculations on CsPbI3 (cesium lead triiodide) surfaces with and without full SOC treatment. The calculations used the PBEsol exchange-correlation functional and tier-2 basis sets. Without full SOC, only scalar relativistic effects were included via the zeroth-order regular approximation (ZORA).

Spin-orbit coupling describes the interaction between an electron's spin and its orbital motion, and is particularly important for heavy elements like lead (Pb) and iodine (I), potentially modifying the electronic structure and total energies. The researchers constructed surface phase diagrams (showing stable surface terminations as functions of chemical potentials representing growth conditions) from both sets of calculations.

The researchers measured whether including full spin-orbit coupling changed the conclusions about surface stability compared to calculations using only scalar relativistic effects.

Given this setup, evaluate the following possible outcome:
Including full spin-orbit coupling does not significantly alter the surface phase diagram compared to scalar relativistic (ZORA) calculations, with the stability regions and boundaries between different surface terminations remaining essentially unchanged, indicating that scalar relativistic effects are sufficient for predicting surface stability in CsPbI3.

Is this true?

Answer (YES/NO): YES